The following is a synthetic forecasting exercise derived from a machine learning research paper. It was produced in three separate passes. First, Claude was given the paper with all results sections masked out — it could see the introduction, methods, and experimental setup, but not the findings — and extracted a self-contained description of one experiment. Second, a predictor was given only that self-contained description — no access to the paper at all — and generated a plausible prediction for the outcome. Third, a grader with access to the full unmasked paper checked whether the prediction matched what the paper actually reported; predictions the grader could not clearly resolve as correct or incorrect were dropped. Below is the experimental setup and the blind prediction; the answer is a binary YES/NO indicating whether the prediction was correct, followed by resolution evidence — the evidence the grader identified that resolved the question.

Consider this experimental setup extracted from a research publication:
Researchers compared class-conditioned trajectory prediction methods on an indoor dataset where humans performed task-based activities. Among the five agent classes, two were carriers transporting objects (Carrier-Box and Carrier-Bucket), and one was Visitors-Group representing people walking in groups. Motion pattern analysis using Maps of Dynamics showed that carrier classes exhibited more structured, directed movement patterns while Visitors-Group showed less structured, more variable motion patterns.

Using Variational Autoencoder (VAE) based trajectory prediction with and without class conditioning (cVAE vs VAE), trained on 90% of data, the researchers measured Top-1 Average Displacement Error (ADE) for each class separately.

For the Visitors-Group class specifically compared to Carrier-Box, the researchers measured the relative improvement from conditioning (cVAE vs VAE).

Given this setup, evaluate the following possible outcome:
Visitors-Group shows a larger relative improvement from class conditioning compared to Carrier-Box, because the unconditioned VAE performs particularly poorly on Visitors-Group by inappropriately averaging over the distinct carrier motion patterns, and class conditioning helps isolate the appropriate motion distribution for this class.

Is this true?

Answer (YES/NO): YES